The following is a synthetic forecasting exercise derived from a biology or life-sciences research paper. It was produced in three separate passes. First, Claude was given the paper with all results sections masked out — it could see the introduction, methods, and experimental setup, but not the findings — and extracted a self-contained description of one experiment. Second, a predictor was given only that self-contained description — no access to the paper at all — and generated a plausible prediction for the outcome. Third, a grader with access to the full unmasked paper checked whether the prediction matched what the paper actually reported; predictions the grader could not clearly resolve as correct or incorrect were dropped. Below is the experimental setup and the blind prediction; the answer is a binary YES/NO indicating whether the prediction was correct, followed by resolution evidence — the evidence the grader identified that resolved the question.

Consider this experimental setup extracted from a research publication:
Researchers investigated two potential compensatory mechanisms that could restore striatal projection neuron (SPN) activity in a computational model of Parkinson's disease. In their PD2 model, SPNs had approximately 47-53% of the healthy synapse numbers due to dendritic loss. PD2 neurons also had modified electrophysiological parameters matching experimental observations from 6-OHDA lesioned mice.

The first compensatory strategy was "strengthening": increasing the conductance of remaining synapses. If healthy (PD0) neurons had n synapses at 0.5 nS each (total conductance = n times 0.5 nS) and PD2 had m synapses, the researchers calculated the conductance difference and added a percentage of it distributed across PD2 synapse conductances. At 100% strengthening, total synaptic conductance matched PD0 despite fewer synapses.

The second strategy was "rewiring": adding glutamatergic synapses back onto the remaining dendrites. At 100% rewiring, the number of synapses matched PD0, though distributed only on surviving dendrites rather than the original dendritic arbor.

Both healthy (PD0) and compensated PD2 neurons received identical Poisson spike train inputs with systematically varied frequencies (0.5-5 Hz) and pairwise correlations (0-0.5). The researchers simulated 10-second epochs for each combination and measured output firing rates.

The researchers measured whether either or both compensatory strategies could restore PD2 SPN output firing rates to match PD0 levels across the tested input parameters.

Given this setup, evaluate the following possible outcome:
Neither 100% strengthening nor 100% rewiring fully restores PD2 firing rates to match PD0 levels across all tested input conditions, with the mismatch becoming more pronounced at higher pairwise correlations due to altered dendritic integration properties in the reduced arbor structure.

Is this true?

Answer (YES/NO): NO